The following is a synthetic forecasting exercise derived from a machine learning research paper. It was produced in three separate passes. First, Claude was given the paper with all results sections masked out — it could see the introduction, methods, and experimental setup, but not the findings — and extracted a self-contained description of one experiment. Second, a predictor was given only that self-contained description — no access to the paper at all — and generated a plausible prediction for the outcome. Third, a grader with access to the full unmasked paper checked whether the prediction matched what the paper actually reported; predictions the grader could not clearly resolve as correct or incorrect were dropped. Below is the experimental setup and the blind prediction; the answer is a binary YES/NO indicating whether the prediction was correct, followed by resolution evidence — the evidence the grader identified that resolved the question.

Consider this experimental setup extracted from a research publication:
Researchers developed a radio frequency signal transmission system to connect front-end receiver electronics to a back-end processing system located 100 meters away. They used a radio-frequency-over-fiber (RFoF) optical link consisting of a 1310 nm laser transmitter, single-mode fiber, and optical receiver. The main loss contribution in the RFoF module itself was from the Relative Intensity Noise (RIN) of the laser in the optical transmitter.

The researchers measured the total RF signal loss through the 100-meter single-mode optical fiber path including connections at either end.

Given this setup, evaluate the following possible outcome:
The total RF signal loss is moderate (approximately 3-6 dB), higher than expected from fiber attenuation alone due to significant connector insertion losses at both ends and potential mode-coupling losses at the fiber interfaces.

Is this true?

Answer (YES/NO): NO